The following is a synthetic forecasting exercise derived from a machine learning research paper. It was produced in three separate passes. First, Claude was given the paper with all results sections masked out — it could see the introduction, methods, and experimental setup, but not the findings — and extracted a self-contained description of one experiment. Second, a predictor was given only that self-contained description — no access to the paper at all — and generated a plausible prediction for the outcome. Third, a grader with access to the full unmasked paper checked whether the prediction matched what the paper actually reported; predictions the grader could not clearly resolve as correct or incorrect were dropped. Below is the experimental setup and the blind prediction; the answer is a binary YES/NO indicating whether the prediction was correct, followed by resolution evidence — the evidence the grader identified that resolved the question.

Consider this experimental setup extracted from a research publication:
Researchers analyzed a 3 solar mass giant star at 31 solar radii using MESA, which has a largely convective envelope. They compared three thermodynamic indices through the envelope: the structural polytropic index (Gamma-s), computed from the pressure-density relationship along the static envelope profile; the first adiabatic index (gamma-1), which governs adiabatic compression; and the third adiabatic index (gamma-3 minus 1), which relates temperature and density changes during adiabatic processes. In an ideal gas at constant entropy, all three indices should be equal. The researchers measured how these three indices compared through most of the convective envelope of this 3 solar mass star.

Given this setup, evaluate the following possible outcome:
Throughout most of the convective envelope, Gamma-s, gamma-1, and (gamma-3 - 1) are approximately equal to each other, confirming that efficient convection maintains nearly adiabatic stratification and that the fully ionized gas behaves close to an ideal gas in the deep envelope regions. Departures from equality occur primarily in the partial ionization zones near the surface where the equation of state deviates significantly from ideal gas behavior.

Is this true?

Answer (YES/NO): NO